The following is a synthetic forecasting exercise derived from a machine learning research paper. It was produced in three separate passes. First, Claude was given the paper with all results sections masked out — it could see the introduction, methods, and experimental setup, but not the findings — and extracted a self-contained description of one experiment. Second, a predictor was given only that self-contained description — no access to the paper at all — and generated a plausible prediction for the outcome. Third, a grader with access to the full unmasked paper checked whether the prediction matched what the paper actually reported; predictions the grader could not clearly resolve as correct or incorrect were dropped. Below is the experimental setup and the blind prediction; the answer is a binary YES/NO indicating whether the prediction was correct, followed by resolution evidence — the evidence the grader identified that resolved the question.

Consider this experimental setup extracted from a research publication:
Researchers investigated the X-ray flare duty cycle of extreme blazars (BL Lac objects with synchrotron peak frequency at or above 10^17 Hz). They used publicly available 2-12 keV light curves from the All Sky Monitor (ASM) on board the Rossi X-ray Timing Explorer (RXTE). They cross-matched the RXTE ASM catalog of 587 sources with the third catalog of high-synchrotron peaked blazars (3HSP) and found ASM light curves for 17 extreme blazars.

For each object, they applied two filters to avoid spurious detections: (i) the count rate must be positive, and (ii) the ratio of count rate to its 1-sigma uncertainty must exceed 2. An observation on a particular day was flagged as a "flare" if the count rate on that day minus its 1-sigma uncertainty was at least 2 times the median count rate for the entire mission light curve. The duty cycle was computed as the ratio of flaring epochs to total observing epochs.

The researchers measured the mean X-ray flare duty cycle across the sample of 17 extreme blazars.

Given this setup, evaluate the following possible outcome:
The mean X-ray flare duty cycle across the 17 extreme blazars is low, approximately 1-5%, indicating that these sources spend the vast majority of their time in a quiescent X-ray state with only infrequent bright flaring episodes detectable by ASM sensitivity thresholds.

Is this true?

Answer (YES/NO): NO